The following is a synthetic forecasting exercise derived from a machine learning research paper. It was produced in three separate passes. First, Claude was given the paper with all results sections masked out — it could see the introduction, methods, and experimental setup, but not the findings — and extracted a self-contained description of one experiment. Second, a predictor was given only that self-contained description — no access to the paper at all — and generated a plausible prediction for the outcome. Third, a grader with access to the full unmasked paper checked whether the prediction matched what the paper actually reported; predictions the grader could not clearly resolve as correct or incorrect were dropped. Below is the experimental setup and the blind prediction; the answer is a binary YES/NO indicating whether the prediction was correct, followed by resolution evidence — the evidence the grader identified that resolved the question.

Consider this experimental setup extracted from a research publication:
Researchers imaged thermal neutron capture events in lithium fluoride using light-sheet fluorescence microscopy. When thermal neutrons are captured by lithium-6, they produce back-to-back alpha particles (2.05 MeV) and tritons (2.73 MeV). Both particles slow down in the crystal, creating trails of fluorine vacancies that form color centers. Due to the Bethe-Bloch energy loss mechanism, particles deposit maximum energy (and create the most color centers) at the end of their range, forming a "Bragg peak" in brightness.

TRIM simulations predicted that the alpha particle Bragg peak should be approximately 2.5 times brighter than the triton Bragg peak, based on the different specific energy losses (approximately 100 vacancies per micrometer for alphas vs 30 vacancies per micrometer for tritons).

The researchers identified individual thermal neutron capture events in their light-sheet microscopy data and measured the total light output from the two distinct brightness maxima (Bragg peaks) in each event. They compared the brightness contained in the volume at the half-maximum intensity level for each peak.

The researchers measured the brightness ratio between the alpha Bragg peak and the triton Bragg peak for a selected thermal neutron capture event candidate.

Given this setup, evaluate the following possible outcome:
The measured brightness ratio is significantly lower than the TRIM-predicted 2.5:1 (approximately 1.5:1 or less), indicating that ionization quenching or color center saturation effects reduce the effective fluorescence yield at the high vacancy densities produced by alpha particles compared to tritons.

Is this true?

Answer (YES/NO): NO